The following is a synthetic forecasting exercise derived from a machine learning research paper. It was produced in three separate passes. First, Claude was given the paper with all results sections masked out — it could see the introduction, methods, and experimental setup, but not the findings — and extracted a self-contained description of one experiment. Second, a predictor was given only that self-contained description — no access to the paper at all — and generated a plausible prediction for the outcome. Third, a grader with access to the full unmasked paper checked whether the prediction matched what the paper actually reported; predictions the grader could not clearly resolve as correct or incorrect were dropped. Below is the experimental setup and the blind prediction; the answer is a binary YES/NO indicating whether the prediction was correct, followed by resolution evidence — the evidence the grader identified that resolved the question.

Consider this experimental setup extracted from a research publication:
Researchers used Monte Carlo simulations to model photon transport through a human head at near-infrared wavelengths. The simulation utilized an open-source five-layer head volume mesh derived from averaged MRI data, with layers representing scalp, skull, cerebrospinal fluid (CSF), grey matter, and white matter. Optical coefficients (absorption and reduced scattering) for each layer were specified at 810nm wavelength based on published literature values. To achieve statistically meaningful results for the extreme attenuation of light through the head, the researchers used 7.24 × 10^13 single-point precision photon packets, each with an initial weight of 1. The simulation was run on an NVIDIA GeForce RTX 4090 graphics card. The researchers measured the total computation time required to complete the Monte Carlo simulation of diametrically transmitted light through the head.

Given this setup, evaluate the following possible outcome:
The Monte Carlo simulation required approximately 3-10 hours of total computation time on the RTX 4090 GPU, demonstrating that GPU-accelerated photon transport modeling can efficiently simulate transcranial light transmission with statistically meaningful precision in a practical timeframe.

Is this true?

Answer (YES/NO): NO